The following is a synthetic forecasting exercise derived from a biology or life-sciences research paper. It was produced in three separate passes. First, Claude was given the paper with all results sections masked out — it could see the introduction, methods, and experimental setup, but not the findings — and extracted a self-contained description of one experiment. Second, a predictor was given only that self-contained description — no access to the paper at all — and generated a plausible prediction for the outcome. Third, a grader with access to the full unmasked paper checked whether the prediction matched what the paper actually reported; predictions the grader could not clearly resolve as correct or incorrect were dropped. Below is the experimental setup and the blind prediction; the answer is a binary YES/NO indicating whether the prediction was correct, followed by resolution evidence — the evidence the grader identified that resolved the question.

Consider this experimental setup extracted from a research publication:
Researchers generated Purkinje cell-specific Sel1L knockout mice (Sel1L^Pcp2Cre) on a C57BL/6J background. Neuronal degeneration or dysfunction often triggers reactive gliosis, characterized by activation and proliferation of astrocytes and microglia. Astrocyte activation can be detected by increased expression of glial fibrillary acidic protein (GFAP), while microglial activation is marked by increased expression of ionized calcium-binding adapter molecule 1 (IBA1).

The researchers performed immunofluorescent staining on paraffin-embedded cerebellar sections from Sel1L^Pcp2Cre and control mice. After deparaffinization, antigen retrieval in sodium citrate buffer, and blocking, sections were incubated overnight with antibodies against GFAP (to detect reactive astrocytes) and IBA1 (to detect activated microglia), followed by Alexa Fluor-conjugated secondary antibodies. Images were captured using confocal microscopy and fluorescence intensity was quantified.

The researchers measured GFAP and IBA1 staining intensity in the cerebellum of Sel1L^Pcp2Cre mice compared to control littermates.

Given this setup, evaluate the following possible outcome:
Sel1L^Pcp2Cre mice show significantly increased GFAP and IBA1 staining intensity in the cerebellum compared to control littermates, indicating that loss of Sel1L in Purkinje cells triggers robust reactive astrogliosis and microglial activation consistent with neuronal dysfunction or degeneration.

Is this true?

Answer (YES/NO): YES